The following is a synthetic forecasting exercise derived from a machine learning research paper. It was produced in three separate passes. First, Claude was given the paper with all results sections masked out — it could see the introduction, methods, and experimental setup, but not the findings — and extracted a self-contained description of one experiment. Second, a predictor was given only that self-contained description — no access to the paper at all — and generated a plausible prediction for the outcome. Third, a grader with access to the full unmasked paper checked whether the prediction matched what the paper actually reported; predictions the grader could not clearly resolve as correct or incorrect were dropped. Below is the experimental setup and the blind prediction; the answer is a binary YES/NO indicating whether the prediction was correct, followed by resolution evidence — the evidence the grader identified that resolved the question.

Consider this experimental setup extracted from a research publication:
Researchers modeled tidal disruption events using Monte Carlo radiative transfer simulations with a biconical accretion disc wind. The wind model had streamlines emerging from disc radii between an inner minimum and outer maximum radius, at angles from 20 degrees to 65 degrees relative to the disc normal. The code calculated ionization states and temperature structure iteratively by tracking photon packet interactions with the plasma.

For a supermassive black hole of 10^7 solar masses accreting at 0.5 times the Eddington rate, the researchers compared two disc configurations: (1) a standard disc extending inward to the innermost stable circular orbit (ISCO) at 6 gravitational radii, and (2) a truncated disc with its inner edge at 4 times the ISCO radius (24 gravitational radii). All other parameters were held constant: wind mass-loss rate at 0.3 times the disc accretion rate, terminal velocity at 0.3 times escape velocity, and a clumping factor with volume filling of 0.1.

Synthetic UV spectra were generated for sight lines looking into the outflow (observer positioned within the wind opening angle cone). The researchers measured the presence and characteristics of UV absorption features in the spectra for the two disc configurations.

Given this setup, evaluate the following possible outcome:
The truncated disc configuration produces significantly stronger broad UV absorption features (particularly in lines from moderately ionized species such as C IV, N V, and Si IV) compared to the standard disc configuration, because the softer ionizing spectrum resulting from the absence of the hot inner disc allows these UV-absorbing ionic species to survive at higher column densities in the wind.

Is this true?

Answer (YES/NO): NO